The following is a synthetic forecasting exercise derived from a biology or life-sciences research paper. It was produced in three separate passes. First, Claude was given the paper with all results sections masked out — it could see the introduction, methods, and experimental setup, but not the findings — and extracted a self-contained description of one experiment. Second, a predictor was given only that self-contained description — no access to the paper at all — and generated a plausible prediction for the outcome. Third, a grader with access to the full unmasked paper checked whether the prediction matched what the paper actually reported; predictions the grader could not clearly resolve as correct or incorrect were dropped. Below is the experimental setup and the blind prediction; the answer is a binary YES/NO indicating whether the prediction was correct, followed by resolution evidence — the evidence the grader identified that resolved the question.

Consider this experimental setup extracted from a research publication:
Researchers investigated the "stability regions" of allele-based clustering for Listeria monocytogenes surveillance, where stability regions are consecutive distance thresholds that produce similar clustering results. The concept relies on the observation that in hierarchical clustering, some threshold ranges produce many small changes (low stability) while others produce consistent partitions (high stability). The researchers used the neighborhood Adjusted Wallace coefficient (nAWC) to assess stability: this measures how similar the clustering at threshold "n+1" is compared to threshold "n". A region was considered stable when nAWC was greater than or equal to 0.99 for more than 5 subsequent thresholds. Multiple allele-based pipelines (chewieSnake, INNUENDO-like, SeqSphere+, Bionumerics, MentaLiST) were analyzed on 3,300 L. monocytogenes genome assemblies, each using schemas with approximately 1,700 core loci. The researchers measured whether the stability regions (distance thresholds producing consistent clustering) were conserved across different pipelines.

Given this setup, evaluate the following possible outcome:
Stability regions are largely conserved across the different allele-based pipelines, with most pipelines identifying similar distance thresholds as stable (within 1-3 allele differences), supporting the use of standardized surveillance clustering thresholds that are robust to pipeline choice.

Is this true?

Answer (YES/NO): NO